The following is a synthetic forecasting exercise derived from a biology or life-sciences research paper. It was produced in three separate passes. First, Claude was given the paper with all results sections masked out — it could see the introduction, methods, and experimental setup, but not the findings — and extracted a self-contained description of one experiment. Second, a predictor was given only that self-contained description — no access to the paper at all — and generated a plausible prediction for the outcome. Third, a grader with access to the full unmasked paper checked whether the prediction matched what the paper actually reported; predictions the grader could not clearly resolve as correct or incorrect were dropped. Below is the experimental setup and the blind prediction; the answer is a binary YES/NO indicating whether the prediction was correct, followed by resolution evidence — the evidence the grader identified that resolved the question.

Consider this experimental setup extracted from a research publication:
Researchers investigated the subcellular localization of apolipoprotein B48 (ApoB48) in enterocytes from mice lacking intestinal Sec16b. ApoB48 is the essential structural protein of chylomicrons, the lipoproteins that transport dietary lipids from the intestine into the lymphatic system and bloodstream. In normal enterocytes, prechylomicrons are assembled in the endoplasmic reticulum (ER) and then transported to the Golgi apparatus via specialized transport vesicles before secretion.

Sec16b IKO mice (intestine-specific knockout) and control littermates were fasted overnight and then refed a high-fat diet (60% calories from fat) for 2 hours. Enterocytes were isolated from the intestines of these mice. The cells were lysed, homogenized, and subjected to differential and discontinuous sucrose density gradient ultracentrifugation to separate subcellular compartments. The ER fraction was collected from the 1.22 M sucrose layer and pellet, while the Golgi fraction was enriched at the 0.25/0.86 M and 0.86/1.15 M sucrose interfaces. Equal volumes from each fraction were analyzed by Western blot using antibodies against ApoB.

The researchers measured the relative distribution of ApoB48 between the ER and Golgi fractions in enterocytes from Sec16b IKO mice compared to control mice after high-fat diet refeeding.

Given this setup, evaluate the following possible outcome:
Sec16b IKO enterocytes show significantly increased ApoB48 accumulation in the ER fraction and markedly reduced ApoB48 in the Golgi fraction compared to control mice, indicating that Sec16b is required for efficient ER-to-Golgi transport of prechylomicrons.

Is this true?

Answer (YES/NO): NO